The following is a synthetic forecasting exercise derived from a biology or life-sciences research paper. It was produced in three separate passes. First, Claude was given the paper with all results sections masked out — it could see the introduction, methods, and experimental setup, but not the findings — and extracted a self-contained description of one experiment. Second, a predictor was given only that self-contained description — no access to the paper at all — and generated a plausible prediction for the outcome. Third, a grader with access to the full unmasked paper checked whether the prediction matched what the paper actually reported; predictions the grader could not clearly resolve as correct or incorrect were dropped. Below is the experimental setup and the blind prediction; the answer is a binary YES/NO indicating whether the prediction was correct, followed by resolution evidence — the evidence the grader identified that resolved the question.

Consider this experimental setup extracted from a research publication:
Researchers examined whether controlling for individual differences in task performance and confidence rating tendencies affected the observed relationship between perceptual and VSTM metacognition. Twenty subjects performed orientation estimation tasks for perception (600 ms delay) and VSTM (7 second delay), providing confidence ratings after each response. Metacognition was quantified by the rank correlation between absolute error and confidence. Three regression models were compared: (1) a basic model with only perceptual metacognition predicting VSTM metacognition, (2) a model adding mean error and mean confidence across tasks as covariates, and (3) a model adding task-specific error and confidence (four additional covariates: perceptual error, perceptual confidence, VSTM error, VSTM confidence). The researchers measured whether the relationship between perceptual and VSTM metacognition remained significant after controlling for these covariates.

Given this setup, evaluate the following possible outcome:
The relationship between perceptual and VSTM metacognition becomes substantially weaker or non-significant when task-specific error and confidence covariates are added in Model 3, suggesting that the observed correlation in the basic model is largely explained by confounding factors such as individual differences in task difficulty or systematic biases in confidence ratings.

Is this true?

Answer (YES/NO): NO